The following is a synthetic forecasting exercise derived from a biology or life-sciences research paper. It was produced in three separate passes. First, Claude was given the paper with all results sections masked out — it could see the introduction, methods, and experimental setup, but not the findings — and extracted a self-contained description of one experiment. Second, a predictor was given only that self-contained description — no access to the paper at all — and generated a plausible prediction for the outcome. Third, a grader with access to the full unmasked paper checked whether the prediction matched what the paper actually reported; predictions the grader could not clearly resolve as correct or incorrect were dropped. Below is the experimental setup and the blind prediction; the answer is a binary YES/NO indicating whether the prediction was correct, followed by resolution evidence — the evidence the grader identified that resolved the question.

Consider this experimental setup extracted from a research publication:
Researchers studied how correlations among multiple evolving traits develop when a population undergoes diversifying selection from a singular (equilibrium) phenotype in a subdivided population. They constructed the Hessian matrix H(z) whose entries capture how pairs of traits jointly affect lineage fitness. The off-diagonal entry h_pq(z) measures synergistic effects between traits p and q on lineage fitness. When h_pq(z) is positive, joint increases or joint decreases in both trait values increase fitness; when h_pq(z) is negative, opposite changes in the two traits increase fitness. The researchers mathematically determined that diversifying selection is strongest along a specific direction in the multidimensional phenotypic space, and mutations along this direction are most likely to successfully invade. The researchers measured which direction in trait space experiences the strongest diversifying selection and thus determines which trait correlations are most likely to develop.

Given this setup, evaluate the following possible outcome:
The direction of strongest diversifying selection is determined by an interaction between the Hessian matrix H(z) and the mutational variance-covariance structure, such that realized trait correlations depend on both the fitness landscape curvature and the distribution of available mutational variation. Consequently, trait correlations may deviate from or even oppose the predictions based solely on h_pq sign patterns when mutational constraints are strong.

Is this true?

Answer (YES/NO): NO